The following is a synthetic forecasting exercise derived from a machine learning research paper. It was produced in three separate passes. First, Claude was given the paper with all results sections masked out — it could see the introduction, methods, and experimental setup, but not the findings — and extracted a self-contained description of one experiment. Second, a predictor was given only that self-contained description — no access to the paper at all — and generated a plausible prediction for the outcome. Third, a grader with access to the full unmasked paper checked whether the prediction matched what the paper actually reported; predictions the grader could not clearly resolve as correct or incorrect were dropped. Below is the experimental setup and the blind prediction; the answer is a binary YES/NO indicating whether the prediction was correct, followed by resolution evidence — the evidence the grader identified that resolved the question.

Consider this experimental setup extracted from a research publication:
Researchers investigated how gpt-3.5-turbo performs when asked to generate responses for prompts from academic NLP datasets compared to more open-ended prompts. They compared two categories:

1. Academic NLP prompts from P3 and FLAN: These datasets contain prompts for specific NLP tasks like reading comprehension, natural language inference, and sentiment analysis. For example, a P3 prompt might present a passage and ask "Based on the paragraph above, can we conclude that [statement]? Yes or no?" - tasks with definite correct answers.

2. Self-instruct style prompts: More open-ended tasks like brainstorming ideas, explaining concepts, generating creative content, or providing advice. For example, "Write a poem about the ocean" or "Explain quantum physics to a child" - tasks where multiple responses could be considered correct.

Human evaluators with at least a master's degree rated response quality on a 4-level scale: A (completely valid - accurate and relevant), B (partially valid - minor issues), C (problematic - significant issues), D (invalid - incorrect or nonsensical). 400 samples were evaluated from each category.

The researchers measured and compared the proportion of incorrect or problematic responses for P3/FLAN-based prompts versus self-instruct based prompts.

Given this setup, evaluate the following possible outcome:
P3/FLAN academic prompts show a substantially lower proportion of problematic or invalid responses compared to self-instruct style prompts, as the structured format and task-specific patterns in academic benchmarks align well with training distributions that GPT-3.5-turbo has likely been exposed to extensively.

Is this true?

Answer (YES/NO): NO